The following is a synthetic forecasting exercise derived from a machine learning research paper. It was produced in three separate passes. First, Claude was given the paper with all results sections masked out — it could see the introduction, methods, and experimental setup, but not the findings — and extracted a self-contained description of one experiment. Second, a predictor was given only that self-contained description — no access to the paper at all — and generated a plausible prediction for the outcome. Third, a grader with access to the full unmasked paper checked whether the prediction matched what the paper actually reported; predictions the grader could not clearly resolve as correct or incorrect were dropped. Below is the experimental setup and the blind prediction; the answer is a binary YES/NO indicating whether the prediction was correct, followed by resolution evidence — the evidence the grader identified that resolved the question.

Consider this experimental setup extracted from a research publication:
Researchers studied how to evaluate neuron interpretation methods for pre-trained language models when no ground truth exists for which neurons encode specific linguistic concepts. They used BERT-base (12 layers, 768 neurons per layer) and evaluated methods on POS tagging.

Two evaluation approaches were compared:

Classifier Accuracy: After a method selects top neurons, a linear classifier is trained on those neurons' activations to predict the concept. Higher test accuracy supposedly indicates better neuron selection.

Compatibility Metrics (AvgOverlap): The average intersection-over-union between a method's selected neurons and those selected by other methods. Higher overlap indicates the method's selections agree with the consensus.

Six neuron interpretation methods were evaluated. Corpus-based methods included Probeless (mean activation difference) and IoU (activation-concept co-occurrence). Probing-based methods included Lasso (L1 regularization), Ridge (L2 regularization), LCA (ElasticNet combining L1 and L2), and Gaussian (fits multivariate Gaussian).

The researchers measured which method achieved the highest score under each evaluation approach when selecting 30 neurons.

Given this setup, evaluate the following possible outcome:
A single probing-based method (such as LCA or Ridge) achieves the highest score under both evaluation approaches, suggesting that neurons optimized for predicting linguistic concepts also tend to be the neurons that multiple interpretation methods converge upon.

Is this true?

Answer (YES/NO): NO